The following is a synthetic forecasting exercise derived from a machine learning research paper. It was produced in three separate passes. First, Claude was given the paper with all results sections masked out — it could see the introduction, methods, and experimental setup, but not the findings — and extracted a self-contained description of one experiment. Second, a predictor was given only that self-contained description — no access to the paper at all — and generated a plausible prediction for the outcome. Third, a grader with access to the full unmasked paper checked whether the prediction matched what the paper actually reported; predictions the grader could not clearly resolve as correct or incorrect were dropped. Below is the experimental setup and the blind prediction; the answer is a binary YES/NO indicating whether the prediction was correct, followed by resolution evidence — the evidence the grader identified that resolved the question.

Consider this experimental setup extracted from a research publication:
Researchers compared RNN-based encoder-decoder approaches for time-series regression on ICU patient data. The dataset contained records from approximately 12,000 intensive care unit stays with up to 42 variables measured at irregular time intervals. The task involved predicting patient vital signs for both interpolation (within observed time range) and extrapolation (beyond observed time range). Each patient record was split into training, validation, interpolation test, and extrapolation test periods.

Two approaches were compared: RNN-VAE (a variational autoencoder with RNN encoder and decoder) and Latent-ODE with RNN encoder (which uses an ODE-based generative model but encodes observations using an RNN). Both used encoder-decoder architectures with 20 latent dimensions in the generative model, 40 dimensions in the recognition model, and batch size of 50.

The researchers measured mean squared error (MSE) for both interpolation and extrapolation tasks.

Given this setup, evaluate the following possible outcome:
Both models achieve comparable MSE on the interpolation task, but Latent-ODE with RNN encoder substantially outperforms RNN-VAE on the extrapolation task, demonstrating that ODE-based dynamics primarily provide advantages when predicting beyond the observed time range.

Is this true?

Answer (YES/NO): NO